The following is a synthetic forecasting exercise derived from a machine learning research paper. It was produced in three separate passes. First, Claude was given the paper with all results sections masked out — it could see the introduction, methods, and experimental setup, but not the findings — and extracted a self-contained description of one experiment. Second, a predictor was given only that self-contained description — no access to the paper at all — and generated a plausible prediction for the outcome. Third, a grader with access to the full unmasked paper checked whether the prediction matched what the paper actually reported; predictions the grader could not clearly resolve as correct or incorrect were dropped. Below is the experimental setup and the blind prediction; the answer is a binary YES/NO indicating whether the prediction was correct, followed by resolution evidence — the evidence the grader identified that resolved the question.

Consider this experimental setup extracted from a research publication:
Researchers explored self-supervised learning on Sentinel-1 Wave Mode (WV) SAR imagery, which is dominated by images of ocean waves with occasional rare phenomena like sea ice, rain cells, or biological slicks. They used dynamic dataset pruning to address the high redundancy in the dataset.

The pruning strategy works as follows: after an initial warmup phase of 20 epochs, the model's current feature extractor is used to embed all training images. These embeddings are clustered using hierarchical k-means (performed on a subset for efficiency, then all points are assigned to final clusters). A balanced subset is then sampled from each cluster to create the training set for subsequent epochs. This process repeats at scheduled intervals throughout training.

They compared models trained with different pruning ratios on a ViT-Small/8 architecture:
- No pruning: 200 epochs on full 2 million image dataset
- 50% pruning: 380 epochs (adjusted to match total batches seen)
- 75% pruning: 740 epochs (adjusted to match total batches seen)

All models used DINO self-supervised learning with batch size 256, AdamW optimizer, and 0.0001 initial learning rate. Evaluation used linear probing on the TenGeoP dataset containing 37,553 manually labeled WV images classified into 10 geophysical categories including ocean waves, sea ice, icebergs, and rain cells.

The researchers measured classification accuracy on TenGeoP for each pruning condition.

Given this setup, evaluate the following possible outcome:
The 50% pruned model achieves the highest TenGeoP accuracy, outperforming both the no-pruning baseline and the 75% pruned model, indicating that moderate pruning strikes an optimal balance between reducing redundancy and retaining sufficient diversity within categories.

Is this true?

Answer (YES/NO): NO